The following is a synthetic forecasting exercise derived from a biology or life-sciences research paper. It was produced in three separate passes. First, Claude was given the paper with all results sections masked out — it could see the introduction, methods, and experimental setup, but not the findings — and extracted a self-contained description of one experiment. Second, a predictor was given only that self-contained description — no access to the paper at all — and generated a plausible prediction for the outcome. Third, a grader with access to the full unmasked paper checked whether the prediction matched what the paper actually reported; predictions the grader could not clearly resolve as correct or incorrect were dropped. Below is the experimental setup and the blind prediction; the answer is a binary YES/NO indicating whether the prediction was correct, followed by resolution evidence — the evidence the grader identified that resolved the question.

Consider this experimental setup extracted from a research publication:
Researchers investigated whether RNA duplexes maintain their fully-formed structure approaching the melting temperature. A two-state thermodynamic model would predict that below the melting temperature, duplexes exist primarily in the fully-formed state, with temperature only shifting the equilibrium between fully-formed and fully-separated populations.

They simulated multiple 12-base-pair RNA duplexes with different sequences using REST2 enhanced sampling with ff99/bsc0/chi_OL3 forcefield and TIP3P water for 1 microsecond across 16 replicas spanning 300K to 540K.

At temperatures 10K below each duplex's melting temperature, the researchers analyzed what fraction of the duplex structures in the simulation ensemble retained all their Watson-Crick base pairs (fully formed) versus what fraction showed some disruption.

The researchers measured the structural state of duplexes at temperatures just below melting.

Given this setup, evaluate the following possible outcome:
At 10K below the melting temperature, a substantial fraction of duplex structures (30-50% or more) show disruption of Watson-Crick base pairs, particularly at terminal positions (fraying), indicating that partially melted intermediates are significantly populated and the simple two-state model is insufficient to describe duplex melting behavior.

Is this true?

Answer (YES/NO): YES